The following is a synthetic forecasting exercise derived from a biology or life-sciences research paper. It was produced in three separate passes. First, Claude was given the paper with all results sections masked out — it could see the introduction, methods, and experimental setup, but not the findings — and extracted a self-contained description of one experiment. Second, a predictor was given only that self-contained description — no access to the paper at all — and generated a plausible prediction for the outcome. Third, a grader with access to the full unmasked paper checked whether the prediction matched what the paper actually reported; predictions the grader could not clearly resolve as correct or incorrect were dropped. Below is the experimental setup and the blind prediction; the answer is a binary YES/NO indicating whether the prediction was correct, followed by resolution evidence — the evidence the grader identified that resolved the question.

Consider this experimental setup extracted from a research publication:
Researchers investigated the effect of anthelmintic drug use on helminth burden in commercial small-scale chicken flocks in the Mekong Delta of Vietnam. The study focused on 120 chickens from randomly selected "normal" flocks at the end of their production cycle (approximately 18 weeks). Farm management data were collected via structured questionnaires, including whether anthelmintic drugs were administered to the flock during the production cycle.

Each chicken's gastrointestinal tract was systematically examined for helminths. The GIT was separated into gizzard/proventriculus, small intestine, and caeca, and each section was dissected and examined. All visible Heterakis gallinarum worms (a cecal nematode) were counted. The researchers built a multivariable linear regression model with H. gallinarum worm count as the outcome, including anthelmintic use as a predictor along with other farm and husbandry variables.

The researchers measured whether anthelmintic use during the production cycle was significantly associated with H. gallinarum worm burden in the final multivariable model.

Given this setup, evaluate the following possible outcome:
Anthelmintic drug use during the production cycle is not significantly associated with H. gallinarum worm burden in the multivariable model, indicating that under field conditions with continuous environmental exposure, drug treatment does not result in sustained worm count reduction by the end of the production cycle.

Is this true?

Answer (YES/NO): YES